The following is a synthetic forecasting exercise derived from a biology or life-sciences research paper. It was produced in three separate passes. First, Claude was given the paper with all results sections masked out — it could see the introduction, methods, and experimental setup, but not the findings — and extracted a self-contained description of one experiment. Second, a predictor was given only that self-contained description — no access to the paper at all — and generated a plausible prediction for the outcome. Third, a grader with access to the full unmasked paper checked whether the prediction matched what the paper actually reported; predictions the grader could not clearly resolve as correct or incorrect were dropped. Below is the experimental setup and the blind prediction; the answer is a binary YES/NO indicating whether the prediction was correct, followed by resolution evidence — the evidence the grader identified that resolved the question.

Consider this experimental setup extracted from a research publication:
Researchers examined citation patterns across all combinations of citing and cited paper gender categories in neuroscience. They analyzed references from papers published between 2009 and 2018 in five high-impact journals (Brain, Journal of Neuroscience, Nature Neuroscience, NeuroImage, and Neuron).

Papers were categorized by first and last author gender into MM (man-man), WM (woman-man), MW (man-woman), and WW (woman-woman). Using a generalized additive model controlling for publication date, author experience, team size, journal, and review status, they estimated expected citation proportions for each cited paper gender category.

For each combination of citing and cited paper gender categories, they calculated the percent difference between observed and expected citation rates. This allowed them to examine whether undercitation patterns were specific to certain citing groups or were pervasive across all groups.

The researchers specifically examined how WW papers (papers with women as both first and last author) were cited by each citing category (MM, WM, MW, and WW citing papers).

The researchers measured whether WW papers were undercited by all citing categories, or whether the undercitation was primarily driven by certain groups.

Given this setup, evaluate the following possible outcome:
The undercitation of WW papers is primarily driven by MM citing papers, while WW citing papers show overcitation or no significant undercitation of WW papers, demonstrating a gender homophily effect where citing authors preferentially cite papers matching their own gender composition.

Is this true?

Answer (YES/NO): YES